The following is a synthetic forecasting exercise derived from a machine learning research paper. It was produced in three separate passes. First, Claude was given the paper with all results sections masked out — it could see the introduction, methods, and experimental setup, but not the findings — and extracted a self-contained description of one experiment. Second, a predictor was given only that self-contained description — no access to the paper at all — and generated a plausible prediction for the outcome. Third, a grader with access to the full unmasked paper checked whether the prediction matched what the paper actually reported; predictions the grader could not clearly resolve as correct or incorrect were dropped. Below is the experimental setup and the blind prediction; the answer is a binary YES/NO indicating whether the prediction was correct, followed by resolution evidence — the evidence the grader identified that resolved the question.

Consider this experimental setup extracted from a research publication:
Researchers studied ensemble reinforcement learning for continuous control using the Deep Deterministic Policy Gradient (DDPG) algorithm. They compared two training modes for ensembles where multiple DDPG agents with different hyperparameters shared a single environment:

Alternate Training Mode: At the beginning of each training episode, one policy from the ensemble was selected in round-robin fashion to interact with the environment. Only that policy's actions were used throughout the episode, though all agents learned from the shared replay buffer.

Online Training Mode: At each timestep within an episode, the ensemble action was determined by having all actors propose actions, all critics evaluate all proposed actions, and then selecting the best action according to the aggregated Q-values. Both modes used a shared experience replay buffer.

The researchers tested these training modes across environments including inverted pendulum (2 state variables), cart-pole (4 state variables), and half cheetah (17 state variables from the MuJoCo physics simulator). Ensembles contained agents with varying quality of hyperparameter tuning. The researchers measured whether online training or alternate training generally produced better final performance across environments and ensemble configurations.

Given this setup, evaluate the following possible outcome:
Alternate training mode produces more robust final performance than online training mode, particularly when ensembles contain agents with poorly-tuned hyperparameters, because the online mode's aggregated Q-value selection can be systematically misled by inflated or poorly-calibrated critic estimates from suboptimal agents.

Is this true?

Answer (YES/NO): NO